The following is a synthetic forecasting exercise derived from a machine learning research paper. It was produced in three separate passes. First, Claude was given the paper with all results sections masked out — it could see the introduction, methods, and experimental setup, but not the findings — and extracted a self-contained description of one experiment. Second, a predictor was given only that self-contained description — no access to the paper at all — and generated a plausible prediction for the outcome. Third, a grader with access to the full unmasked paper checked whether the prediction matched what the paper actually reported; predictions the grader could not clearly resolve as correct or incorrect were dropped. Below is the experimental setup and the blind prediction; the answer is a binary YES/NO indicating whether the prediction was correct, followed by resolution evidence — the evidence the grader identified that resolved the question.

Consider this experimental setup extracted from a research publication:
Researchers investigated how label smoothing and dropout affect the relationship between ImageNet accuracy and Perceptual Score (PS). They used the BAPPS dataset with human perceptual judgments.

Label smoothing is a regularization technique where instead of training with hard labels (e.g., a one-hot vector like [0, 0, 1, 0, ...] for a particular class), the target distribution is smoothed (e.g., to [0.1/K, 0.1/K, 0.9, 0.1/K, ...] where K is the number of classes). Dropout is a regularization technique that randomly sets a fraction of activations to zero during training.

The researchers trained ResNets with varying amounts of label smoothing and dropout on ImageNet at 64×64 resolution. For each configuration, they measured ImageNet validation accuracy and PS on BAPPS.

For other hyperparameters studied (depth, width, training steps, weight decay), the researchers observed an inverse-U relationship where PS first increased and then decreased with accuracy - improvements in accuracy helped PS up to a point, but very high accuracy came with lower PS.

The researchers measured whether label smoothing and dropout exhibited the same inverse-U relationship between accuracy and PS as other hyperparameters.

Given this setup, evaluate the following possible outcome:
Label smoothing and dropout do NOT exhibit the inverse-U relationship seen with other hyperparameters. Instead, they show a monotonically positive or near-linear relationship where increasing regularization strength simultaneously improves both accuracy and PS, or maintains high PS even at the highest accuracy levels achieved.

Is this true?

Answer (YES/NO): NO